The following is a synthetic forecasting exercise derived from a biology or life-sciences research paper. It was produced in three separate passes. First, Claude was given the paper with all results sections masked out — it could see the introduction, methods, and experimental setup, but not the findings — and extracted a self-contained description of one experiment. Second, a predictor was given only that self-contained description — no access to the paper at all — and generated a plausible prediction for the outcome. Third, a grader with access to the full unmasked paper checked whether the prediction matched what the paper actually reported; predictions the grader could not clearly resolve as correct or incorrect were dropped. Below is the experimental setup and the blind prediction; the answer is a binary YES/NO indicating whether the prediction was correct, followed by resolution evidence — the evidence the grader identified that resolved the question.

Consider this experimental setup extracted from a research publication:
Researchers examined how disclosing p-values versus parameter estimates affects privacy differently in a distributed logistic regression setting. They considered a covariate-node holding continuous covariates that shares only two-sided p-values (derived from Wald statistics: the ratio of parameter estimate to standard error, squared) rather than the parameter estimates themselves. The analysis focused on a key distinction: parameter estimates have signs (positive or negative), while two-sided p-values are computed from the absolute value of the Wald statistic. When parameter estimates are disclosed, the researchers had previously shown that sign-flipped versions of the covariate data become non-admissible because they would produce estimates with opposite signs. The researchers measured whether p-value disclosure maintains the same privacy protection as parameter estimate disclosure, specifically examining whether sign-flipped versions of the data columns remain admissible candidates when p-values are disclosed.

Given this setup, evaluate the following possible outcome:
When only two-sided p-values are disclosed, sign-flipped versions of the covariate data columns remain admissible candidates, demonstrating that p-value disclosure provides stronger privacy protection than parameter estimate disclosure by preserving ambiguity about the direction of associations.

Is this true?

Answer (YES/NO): YES